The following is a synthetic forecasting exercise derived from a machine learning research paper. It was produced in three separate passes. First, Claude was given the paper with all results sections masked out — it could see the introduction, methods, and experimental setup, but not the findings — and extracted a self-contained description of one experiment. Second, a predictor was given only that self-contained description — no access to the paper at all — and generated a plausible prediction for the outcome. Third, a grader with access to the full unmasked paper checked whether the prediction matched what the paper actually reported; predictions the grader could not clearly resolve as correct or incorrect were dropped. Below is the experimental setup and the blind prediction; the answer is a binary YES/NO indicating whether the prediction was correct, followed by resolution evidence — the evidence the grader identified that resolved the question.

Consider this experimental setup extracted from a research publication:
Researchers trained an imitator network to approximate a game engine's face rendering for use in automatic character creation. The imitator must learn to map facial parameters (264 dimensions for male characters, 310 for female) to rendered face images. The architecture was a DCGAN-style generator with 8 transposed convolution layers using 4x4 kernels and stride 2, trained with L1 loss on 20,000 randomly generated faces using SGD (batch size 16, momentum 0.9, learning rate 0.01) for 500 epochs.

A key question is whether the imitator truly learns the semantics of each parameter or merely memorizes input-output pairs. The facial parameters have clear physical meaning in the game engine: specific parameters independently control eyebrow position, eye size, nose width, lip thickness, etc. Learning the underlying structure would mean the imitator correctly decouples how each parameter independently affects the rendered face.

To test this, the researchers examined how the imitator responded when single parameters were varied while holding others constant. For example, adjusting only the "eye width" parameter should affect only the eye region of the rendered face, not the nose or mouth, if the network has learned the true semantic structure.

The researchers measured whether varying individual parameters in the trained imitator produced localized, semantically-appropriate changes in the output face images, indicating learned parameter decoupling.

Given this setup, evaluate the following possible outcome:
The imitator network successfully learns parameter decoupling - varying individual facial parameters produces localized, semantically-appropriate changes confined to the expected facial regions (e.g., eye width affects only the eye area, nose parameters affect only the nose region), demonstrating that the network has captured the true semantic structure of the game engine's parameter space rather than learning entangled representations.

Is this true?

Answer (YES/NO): YES